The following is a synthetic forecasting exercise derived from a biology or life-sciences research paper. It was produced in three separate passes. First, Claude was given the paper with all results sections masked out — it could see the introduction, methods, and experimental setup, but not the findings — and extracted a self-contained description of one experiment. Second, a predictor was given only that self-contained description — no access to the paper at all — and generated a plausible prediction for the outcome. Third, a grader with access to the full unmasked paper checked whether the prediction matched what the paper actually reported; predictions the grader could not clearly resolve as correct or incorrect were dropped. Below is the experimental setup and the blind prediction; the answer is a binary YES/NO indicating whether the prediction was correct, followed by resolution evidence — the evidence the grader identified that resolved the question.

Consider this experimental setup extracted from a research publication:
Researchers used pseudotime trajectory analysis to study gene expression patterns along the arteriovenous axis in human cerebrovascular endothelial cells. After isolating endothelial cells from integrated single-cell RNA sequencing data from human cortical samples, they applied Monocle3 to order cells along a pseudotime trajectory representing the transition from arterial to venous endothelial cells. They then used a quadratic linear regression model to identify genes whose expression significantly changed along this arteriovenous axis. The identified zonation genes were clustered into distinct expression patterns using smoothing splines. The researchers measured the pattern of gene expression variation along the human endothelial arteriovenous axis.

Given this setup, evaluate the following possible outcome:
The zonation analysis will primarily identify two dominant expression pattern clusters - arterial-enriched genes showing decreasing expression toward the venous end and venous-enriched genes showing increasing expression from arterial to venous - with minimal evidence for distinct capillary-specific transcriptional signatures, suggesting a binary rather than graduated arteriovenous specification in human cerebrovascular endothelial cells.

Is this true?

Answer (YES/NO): NO